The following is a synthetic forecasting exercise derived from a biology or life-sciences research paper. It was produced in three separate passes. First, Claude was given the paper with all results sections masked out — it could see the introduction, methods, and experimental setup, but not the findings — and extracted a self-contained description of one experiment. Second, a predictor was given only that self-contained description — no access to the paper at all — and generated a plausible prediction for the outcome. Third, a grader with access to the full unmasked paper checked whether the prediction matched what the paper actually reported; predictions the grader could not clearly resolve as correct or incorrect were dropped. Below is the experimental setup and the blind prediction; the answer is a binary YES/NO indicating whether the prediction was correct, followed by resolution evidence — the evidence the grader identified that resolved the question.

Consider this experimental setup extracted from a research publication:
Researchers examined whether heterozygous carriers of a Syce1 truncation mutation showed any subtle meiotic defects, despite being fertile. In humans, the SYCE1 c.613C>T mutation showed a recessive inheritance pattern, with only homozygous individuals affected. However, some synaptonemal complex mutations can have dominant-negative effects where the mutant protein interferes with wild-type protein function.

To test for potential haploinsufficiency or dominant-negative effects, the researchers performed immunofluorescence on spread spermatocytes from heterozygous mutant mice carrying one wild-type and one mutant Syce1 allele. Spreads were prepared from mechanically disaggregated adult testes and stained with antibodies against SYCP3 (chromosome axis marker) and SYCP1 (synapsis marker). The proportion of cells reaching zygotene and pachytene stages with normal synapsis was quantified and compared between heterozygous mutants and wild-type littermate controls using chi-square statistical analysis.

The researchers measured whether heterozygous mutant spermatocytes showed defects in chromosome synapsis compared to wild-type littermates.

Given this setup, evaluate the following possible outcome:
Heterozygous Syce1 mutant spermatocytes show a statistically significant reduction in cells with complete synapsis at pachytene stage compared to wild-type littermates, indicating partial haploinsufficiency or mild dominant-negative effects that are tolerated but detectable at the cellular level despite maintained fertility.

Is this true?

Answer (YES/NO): NO